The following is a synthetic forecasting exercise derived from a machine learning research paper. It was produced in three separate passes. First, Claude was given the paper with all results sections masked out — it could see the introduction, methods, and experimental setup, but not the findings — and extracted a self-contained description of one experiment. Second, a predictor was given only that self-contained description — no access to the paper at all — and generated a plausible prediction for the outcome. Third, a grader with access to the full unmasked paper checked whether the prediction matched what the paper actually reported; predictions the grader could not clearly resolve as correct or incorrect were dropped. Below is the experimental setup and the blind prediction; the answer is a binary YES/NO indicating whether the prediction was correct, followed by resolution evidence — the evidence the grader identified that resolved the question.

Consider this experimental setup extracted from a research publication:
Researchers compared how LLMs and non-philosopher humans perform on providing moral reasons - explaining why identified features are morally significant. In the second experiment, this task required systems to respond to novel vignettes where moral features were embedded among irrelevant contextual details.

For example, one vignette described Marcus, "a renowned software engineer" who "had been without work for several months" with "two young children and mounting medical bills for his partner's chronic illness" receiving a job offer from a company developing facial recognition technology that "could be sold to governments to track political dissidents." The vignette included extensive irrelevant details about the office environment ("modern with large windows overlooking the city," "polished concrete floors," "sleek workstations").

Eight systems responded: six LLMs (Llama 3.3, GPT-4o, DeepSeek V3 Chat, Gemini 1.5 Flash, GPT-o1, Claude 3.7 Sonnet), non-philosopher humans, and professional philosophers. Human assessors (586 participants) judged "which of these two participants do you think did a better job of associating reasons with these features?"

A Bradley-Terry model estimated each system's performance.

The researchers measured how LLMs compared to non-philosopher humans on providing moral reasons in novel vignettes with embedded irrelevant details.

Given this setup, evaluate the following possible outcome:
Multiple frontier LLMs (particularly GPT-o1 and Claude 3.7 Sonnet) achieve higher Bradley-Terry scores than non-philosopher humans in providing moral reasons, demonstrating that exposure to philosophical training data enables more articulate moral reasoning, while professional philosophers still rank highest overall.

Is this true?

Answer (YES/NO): NO